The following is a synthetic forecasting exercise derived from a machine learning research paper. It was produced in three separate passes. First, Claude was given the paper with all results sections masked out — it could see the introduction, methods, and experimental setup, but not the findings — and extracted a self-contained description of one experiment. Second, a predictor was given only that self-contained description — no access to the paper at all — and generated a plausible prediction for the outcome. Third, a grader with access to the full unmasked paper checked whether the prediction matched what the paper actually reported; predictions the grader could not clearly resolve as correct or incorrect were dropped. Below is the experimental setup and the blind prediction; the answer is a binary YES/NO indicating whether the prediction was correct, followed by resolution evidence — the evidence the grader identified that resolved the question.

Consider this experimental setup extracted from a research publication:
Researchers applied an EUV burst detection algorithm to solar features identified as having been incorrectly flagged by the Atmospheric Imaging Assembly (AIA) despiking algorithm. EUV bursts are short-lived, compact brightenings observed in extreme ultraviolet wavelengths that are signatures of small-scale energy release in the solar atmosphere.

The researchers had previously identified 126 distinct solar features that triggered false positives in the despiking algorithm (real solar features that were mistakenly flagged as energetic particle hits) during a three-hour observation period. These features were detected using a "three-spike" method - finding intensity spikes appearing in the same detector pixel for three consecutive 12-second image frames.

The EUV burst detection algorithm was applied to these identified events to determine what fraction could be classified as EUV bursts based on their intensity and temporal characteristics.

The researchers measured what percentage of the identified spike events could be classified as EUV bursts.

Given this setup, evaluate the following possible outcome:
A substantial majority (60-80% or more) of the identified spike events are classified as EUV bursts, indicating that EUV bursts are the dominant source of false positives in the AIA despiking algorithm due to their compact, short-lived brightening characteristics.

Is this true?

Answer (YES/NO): YES